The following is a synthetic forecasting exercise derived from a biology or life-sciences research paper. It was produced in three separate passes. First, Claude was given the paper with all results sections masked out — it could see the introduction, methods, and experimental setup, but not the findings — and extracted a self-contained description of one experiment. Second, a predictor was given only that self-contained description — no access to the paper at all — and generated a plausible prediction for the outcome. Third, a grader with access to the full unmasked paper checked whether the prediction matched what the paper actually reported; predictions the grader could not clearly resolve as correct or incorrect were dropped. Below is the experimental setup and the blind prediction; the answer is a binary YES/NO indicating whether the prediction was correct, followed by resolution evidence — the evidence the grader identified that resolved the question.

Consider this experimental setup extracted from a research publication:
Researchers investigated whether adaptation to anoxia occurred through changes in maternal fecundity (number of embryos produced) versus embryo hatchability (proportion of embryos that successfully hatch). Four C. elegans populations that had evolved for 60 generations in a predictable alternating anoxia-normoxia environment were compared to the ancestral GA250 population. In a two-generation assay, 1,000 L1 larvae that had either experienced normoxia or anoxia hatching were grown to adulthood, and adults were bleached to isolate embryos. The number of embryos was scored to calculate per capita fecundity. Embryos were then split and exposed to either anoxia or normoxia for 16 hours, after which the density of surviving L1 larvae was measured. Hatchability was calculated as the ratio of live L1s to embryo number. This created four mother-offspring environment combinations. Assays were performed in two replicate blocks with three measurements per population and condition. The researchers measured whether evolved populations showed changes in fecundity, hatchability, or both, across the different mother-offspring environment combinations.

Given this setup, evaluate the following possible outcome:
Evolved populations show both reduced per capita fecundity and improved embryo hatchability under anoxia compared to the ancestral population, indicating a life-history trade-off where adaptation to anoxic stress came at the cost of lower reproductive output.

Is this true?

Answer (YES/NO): NO